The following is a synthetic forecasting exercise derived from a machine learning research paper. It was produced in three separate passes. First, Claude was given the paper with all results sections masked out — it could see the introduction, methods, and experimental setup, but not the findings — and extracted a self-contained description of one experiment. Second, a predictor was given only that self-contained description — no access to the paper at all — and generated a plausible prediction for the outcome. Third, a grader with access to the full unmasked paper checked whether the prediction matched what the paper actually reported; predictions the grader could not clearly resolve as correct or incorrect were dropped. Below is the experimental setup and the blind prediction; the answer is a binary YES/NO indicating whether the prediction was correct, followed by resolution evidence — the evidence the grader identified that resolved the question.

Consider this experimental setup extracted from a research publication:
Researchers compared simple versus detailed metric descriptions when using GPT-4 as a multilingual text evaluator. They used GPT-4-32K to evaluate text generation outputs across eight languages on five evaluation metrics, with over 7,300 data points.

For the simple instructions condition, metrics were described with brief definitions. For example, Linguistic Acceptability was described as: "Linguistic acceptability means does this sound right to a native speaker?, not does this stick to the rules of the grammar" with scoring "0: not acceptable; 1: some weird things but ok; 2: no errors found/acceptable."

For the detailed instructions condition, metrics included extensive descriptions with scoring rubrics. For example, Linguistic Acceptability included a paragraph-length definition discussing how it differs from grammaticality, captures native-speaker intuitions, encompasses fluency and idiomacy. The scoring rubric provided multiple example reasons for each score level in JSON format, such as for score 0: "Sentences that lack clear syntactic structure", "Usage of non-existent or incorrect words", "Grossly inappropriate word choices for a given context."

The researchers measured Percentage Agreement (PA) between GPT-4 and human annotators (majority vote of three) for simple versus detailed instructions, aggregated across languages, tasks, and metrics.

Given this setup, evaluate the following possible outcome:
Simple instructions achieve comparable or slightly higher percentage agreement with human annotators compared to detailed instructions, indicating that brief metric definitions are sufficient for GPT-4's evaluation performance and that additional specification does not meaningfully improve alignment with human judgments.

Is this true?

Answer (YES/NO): YES